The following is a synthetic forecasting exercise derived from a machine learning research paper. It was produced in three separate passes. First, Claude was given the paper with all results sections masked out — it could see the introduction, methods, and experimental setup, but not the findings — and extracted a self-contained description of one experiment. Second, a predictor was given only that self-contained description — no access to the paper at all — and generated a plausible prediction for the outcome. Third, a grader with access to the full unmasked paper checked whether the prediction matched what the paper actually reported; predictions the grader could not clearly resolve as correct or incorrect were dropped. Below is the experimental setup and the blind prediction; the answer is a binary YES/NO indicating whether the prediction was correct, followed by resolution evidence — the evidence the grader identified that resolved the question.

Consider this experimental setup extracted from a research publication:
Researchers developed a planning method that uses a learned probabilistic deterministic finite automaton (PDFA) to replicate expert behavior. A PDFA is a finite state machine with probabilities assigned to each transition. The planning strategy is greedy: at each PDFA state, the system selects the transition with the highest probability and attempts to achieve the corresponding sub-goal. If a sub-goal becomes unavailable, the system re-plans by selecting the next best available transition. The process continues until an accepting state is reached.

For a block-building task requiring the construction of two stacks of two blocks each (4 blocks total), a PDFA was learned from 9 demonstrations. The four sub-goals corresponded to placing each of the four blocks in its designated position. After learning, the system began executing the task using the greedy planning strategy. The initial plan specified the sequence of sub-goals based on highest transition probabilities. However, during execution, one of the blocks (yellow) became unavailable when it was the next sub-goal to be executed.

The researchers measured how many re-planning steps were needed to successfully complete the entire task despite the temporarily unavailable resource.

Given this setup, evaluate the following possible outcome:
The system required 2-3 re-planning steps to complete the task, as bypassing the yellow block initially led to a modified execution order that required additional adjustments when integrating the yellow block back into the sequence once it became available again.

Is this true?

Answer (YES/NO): YES